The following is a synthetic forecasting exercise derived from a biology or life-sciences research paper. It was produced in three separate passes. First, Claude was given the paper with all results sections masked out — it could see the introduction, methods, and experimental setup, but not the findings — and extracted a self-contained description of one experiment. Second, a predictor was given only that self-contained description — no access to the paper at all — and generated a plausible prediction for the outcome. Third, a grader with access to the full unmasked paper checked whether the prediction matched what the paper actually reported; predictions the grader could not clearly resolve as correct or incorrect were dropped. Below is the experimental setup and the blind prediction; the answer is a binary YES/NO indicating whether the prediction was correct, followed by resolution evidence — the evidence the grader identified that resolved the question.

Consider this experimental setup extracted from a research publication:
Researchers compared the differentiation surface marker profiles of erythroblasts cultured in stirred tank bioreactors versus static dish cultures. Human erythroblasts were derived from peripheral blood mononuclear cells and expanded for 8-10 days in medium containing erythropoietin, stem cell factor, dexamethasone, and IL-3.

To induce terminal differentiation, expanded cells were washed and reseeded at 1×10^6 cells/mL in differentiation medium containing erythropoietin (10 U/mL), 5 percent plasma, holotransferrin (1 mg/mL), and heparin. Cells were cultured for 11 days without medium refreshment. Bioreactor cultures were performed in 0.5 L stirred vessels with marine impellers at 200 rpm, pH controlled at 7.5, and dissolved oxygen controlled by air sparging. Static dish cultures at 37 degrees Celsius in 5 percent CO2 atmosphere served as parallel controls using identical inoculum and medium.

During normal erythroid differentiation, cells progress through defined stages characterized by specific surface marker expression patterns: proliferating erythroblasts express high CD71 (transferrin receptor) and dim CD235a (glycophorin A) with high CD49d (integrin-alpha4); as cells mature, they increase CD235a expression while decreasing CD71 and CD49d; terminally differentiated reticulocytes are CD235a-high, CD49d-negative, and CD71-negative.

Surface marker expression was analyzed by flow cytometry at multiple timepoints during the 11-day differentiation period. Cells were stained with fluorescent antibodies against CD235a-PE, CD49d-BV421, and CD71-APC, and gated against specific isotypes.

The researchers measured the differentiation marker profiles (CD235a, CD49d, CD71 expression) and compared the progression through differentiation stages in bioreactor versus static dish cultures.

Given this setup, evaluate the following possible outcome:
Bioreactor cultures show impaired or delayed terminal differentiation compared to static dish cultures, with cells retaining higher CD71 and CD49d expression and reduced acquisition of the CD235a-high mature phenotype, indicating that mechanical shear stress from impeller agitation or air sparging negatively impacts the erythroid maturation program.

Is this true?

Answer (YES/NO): NO